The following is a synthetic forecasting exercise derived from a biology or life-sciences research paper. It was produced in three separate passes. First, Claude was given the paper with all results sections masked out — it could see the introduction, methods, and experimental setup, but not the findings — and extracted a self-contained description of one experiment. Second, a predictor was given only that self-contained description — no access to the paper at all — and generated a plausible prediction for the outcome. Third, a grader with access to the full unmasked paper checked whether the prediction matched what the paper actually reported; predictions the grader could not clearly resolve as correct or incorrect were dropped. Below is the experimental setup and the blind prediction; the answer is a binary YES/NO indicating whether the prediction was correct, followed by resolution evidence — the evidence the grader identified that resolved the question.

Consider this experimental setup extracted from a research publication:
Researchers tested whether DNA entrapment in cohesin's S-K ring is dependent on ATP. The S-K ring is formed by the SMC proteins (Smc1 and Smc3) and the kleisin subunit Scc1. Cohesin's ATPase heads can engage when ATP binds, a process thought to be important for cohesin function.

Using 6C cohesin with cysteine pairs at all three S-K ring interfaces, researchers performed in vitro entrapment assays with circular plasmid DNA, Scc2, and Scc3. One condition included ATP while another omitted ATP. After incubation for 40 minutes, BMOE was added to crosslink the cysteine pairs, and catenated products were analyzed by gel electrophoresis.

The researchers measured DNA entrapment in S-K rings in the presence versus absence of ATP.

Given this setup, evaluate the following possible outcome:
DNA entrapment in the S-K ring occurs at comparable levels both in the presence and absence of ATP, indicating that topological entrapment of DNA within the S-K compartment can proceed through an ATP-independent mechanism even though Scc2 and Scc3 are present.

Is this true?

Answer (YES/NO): NO